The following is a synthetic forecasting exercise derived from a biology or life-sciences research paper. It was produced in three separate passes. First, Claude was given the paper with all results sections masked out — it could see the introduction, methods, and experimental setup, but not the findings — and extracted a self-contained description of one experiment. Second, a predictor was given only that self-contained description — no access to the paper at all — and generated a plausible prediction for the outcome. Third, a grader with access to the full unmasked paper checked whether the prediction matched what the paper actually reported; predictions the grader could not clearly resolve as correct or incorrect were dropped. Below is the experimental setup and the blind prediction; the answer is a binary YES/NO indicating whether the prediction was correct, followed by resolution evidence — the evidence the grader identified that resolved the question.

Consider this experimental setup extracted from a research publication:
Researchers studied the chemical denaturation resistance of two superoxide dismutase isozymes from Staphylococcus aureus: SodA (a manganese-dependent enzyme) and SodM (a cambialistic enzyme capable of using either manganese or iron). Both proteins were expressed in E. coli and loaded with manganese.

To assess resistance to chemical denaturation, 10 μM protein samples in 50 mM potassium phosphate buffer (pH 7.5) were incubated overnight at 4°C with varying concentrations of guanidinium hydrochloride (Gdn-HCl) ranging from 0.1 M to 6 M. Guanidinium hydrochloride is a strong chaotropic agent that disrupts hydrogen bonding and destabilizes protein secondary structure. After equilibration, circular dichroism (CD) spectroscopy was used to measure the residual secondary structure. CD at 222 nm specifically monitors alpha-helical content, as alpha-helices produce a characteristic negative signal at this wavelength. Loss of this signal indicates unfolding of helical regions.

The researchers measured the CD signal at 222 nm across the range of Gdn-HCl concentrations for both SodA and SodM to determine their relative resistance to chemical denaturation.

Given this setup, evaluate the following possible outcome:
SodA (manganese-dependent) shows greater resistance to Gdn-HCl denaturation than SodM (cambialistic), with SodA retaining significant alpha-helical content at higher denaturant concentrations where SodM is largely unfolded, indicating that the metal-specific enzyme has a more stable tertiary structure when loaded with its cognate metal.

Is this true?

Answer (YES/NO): NO